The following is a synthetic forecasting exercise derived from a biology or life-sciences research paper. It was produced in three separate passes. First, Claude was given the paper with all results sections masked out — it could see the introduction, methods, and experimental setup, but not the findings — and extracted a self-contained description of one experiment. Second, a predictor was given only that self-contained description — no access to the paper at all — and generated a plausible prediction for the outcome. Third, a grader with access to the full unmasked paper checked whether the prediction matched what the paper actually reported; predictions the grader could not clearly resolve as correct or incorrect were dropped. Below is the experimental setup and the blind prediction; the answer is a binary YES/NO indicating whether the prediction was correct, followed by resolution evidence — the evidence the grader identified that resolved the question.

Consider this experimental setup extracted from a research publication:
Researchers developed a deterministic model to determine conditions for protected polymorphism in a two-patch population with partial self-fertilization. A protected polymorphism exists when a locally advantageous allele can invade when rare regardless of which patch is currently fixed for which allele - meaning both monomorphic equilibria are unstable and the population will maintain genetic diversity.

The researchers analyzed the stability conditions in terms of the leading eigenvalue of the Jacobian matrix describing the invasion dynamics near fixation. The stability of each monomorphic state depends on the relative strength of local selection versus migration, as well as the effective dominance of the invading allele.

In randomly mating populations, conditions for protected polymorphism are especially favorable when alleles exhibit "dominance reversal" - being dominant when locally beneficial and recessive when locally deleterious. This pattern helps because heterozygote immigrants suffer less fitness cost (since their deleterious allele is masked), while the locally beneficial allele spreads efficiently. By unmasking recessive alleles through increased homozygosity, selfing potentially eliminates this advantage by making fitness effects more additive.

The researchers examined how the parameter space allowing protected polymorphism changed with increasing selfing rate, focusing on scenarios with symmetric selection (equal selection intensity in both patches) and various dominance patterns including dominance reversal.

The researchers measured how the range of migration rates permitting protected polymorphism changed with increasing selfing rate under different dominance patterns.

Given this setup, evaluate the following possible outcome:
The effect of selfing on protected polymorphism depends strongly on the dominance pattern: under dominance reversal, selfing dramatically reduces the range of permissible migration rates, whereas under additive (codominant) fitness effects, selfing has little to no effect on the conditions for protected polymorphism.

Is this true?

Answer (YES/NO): NO